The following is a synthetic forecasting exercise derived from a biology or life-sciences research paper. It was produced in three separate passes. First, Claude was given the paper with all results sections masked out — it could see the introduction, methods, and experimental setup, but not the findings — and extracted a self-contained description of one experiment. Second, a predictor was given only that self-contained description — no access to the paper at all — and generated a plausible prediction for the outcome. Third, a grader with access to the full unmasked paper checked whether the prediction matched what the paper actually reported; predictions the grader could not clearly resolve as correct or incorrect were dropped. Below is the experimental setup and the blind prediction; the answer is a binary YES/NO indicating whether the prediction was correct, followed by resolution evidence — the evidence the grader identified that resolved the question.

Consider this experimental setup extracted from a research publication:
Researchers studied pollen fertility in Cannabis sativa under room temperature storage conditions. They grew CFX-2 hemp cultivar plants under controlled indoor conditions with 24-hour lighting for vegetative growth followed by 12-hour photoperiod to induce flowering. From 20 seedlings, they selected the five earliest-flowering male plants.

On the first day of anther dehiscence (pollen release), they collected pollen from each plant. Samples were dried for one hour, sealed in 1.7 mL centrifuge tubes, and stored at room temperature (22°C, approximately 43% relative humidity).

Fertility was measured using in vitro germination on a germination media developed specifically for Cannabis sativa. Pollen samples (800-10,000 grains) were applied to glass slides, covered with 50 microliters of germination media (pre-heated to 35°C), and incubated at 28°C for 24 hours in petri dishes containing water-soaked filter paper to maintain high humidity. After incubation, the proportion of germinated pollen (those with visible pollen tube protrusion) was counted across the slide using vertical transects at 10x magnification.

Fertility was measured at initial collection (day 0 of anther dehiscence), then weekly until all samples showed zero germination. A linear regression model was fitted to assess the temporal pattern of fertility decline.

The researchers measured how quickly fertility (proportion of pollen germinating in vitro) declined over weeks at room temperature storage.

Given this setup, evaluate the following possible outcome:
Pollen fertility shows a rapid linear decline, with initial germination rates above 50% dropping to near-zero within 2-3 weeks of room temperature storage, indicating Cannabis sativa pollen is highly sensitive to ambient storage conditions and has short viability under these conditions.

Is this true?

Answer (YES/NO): NO